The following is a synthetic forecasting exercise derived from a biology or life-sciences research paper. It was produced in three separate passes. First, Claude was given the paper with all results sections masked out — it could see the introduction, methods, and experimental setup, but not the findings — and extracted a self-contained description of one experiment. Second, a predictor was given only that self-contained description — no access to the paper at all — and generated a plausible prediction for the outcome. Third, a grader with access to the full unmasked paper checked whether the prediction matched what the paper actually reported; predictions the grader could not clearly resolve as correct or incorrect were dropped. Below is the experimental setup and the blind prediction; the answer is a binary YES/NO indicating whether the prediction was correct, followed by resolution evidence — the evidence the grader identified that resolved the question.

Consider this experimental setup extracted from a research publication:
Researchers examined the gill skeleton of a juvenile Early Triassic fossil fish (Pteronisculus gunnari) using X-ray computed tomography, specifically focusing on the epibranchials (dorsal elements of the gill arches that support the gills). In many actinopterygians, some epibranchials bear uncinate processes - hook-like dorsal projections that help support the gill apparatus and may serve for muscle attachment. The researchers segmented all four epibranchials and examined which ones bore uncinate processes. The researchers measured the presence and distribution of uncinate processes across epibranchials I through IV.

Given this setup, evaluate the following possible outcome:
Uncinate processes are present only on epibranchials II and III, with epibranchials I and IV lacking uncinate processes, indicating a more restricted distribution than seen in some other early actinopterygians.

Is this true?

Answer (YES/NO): NO